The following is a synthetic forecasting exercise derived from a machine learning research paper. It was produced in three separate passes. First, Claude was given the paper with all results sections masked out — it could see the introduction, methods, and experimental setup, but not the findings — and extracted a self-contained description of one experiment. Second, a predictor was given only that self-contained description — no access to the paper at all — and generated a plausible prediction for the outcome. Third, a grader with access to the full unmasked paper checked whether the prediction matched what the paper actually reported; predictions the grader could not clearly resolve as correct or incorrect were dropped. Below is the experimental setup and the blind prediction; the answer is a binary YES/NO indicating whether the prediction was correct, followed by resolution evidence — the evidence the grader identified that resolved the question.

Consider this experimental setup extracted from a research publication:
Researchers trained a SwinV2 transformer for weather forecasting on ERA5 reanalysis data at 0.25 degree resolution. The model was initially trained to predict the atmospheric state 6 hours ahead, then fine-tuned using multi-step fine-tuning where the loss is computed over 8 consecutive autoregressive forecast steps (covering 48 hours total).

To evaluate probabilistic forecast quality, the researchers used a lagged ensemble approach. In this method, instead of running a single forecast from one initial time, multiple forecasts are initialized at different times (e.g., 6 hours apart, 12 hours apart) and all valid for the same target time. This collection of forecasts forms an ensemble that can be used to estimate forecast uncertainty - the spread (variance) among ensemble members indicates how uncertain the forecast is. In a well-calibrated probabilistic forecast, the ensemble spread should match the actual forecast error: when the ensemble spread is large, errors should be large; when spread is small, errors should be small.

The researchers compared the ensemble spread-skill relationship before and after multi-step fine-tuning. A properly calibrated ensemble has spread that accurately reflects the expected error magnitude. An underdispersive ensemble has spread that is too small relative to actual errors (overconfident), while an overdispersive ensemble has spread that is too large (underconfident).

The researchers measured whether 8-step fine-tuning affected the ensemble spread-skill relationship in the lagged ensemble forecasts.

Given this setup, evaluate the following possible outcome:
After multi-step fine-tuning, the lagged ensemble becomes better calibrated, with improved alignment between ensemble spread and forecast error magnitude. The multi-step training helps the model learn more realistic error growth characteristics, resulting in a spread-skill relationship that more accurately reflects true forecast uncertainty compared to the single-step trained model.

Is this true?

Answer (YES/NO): NO